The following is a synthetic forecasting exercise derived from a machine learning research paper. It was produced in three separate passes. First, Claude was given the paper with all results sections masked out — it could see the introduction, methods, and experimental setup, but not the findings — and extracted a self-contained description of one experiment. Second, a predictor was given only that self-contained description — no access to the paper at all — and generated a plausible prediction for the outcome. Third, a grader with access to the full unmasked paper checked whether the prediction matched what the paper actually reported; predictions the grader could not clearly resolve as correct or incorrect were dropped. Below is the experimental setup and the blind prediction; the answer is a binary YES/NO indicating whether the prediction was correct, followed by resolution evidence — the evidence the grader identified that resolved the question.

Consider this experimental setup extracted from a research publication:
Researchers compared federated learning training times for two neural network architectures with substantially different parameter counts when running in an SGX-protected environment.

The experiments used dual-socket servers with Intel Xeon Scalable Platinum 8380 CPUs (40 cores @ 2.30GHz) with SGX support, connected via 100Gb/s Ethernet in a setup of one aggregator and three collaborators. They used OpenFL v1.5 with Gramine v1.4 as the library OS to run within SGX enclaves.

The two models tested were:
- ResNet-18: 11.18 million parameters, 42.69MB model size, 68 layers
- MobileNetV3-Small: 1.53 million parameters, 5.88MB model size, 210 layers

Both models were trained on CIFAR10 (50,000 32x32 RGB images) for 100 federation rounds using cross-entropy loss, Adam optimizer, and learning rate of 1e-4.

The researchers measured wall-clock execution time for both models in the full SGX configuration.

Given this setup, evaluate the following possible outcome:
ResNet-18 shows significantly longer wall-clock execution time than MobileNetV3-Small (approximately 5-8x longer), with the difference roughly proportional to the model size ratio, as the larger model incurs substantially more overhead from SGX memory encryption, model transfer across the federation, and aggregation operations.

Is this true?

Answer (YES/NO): NO